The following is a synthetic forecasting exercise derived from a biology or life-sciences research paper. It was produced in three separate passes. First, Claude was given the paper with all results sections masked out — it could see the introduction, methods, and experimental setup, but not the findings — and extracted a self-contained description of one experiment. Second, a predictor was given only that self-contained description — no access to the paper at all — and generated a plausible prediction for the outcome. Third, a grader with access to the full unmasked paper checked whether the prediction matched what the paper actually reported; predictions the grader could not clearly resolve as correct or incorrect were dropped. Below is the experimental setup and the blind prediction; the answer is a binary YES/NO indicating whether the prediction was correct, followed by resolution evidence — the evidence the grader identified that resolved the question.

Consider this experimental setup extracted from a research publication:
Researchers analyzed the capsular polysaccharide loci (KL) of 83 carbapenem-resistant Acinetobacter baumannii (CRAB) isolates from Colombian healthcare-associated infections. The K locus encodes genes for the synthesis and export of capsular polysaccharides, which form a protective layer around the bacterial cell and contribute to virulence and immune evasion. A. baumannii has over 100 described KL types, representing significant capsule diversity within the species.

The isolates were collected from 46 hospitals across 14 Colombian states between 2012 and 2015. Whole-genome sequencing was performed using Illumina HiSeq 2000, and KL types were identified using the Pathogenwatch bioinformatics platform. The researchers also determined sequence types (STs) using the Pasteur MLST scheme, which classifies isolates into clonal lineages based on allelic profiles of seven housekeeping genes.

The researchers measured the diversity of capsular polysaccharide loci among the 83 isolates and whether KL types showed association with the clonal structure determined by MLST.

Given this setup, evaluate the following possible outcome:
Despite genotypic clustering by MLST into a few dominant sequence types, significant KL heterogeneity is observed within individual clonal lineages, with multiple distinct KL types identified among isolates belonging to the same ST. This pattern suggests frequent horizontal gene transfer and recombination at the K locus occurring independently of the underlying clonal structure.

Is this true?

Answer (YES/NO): YES